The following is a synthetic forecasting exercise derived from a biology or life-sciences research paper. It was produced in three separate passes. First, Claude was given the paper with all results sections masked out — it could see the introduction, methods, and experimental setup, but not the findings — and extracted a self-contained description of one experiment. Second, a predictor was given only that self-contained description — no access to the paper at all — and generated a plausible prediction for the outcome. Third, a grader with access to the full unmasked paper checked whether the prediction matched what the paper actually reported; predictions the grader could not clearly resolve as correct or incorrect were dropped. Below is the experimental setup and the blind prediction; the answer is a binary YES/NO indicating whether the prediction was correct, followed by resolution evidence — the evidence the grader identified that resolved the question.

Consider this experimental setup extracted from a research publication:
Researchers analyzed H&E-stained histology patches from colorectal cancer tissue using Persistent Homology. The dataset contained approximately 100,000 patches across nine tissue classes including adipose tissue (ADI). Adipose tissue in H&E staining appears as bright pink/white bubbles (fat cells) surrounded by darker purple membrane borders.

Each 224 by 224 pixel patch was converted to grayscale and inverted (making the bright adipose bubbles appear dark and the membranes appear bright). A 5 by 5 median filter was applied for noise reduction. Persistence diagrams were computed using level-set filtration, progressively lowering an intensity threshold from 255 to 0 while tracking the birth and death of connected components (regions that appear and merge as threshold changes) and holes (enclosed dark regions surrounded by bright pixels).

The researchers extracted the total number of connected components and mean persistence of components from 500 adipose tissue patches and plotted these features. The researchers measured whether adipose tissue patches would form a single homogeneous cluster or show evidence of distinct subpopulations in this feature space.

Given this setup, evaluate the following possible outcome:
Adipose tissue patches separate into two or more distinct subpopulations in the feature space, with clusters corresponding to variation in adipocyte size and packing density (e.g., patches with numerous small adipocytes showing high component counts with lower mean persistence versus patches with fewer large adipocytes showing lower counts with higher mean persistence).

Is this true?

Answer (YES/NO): NO